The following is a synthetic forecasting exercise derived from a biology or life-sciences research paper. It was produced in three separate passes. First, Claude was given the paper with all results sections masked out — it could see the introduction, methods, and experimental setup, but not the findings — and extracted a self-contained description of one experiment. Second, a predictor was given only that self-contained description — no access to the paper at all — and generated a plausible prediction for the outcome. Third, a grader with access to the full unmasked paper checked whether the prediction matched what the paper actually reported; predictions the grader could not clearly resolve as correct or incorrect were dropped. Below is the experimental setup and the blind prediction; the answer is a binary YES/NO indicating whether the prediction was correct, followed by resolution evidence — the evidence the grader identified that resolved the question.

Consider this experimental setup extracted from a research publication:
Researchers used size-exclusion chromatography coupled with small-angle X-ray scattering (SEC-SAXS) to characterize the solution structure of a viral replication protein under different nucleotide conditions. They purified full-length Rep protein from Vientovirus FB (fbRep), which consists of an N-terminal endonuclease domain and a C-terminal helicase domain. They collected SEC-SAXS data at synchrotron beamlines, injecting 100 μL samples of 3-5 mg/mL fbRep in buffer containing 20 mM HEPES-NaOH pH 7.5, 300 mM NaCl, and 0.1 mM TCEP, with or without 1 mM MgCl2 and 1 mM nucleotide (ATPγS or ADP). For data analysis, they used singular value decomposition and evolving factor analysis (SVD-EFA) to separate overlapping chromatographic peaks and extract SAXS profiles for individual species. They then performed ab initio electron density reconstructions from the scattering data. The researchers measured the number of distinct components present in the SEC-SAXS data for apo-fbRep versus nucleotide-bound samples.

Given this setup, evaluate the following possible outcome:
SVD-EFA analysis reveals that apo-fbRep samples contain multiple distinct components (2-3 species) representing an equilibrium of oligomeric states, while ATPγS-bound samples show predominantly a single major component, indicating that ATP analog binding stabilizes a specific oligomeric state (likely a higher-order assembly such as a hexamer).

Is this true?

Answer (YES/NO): NO